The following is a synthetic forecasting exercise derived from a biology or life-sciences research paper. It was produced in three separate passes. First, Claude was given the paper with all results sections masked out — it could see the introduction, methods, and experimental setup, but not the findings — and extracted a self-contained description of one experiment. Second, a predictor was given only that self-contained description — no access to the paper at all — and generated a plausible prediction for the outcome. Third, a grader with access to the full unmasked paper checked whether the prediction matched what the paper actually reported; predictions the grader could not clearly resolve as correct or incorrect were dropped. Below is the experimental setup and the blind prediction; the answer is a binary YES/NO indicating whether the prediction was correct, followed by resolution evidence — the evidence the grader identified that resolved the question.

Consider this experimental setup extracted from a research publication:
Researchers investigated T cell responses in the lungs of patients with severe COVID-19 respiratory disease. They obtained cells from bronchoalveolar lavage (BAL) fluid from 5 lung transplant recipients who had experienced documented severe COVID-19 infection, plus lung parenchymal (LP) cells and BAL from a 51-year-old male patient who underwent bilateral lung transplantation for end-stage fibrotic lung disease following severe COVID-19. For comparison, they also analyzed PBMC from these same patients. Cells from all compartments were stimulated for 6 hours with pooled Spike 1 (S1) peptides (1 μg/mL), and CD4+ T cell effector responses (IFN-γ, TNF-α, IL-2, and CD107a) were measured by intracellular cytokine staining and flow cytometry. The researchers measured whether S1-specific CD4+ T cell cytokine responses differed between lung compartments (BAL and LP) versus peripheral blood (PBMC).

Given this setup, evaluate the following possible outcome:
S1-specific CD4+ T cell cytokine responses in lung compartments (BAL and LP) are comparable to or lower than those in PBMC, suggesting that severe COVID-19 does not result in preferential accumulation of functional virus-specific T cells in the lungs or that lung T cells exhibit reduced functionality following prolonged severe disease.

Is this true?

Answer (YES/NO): NO